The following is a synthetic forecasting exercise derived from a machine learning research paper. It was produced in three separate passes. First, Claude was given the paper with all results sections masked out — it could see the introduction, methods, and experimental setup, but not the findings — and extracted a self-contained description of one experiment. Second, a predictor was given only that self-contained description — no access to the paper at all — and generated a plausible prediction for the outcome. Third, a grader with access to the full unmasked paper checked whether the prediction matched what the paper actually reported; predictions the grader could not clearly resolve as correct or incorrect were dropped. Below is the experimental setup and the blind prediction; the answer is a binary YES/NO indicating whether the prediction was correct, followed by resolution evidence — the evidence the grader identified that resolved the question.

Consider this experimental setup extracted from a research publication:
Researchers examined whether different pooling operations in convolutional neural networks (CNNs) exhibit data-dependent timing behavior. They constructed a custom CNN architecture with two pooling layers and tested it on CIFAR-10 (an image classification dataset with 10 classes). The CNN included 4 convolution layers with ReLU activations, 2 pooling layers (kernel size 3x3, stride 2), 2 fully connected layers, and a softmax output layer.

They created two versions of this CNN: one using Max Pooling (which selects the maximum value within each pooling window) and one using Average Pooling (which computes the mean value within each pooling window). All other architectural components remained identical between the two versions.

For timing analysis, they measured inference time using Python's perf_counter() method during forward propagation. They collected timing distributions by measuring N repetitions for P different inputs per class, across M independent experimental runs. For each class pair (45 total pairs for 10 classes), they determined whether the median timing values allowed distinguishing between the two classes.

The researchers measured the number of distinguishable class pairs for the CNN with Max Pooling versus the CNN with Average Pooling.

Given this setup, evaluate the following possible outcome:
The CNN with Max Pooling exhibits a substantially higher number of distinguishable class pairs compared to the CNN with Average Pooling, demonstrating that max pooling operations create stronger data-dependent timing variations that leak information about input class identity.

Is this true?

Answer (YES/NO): YES